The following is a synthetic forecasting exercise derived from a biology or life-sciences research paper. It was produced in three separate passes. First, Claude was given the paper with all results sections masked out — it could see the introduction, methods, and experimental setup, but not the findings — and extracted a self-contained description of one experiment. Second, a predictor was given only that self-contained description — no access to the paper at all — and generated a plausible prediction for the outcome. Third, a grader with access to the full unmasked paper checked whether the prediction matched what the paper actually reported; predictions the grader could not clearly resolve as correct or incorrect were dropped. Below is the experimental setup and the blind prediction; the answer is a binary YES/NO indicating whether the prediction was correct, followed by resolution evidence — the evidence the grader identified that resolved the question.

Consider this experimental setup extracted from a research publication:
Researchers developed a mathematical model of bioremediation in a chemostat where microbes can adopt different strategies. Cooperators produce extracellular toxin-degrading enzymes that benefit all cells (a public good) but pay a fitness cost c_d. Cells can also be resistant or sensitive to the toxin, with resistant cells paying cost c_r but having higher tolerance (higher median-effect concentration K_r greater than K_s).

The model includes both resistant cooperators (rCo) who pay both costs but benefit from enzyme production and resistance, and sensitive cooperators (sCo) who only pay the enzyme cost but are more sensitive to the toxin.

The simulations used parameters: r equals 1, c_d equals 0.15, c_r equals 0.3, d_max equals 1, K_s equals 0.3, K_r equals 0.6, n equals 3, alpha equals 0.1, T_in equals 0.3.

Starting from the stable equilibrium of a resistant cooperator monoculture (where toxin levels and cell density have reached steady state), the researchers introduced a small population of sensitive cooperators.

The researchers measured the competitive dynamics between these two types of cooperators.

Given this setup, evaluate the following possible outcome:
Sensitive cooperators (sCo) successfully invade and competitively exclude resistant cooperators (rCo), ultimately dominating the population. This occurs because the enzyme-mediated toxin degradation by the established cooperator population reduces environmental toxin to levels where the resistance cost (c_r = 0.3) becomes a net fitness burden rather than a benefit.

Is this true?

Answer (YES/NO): YES